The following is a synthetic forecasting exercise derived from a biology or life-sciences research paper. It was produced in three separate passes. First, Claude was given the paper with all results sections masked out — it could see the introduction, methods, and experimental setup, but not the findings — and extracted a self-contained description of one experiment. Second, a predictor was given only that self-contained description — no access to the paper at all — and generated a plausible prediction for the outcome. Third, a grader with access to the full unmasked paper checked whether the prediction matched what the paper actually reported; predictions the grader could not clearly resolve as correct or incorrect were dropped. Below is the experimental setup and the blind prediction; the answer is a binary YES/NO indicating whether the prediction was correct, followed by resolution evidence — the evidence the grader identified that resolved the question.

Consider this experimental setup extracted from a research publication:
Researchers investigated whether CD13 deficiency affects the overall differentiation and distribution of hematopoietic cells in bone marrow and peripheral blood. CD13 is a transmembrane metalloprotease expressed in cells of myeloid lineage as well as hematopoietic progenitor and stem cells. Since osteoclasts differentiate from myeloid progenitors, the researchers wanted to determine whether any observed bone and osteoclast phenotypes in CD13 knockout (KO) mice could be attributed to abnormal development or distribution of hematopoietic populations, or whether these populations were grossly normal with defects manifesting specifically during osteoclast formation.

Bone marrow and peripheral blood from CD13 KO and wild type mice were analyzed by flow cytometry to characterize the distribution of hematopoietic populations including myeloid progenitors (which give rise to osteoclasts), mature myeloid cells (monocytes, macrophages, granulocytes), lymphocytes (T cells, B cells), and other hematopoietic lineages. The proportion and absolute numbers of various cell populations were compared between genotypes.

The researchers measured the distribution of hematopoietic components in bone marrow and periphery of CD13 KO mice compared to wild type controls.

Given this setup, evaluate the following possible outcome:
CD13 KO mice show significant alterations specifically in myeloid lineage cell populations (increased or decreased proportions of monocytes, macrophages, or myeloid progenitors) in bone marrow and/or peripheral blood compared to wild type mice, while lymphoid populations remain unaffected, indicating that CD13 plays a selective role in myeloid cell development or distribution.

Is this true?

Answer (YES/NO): NO